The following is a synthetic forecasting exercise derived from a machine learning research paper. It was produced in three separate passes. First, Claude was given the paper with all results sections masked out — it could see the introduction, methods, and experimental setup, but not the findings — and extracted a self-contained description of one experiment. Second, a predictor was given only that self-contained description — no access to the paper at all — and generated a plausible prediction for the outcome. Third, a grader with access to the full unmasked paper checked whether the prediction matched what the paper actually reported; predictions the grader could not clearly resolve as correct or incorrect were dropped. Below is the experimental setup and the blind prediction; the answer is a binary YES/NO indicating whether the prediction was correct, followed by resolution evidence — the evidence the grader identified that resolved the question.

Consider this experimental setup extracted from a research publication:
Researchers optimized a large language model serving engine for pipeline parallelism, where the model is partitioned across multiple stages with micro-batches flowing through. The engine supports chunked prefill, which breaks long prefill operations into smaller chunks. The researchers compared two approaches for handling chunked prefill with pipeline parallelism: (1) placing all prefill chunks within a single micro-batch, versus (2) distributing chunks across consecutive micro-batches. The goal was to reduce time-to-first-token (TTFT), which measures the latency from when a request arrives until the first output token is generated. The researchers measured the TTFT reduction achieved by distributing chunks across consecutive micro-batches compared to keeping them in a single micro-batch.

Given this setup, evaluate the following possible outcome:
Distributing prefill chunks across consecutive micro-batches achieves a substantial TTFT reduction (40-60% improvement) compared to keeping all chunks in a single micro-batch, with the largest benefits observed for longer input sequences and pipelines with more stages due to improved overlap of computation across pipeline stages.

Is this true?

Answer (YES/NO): NO